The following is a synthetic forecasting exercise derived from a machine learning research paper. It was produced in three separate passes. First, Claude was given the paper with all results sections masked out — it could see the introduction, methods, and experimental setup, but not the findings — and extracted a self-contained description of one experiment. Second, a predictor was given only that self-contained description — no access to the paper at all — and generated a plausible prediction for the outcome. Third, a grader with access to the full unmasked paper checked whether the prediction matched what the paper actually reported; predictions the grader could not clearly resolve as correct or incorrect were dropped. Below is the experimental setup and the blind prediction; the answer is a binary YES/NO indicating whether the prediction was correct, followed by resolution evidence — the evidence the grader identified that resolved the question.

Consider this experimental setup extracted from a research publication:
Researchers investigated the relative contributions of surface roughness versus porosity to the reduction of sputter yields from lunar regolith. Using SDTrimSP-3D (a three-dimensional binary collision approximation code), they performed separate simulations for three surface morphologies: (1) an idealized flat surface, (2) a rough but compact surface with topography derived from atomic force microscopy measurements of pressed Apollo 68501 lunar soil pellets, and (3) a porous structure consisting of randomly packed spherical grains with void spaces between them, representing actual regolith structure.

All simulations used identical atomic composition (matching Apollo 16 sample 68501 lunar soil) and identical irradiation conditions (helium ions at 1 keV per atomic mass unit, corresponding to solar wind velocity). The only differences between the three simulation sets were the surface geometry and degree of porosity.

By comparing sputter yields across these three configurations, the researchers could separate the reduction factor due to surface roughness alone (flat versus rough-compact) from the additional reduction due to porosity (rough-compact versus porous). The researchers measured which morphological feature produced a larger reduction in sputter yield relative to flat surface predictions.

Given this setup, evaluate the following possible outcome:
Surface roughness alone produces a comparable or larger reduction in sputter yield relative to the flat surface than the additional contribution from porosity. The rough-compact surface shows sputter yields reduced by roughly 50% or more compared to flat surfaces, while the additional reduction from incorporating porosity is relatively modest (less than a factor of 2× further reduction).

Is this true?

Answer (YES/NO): NO